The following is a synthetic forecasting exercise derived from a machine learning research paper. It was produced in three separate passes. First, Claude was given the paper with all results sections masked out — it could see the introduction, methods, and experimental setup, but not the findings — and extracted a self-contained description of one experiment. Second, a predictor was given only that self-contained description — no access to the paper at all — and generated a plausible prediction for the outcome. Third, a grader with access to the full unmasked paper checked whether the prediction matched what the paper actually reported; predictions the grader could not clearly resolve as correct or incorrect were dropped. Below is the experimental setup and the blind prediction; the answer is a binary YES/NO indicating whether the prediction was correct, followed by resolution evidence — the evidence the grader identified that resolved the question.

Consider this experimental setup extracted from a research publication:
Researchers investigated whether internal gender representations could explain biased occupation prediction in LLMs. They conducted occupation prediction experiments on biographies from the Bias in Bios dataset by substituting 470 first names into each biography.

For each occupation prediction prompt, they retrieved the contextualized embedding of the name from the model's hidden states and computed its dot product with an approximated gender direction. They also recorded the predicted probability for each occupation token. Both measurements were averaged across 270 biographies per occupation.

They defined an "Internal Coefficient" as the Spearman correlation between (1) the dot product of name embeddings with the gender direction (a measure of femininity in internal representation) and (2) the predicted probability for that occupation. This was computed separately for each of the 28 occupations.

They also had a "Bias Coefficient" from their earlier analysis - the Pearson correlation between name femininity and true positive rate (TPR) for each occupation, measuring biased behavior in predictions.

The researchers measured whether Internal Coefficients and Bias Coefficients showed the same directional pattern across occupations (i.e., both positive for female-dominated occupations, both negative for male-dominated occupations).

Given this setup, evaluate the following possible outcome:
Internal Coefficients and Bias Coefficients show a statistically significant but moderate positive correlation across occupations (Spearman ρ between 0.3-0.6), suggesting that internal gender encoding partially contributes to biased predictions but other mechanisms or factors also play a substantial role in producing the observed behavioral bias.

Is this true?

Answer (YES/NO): NO